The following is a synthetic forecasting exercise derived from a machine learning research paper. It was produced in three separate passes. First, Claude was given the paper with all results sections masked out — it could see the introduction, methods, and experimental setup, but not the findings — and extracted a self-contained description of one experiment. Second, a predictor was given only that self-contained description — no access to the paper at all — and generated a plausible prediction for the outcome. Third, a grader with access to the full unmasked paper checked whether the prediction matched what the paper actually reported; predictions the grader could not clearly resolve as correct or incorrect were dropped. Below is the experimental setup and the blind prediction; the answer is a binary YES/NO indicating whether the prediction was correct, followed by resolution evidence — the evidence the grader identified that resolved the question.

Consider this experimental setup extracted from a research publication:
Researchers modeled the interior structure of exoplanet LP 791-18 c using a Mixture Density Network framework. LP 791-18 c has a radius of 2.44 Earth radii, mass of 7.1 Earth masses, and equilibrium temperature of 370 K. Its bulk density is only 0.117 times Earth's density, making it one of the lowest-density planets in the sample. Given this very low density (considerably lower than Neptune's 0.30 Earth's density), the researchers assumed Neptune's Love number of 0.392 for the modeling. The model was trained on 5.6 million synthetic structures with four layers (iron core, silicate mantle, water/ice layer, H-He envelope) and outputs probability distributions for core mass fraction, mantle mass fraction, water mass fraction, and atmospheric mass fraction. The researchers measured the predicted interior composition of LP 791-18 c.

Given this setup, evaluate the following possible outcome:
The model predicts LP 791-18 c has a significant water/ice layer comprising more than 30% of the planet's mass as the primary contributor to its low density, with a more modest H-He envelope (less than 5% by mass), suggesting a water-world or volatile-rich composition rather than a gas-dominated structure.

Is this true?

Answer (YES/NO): YES